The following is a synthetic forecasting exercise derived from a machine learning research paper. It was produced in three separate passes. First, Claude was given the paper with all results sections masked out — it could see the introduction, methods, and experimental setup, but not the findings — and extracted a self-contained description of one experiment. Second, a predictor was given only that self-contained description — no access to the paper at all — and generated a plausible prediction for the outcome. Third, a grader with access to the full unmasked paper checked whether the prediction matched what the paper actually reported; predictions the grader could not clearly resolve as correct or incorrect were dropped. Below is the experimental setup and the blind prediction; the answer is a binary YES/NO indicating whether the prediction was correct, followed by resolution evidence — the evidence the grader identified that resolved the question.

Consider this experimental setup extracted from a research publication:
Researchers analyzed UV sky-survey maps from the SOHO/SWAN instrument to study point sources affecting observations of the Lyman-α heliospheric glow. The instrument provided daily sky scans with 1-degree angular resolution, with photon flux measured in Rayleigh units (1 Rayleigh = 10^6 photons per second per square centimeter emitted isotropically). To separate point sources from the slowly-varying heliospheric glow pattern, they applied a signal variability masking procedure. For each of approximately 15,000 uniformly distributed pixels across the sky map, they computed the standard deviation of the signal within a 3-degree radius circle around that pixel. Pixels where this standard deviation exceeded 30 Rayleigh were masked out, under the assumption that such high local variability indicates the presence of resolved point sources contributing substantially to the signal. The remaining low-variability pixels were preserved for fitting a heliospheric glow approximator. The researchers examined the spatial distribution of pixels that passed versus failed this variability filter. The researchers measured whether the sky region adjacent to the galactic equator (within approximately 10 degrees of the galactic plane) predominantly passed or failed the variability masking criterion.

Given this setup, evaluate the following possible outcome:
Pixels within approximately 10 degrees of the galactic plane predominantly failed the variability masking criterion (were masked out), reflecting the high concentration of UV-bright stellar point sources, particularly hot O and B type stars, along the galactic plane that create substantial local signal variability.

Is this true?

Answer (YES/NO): YES